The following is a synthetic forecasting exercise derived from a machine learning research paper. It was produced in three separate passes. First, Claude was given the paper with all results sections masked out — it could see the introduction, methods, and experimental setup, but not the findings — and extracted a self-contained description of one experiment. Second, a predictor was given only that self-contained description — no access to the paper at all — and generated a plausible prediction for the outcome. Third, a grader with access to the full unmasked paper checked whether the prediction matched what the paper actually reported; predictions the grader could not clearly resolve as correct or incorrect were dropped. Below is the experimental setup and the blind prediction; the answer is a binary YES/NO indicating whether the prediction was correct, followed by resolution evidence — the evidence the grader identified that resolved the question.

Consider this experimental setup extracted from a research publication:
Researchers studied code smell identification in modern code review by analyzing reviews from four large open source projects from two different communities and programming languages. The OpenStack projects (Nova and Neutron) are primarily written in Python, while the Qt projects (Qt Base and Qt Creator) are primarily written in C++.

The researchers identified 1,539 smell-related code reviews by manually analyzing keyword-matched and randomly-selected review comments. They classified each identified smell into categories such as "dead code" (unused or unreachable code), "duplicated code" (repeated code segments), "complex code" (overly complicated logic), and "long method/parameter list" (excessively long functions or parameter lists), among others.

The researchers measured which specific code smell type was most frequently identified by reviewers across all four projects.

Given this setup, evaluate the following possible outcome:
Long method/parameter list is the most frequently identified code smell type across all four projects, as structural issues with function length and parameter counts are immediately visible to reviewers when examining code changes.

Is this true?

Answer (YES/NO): NO